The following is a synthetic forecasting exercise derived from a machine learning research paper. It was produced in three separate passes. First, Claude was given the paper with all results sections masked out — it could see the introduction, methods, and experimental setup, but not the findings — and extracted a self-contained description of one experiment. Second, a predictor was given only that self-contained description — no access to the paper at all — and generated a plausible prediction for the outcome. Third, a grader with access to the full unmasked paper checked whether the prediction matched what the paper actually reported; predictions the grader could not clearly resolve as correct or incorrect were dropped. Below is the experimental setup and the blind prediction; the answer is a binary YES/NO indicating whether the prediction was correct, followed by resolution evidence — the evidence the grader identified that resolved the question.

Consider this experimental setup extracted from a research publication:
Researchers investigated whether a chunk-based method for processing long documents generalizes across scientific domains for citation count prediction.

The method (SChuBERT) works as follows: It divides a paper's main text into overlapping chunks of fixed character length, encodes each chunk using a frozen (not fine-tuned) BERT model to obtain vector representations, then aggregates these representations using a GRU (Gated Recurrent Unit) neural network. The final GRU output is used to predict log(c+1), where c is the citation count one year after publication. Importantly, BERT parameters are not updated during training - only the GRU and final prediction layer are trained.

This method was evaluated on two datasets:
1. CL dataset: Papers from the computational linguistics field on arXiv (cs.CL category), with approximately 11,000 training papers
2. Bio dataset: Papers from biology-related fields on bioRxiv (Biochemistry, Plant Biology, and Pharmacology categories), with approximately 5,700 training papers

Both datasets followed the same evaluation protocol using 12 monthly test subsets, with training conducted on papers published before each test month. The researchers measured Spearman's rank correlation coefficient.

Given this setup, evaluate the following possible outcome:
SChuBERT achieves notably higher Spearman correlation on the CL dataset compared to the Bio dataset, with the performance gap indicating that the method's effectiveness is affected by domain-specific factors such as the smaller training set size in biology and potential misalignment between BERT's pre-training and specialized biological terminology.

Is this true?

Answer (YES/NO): YES